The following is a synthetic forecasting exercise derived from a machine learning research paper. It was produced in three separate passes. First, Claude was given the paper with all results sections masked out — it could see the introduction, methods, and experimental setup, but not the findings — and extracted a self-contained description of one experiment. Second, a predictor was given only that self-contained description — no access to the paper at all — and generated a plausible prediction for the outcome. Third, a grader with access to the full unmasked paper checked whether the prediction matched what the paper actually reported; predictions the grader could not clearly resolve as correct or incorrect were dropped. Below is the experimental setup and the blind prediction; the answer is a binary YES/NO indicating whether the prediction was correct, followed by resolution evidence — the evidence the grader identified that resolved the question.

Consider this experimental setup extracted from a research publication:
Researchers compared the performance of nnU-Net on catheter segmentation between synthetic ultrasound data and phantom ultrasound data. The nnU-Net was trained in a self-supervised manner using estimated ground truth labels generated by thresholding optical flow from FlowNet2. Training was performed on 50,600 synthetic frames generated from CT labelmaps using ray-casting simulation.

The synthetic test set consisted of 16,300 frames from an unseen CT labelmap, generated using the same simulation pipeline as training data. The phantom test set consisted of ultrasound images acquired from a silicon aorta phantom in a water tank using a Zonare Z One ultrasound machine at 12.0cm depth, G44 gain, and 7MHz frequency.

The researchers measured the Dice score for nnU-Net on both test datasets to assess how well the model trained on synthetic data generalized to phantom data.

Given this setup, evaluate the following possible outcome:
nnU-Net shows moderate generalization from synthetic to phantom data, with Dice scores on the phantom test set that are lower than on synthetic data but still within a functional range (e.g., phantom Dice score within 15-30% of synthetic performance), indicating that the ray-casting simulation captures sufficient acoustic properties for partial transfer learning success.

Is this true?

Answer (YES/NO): NO